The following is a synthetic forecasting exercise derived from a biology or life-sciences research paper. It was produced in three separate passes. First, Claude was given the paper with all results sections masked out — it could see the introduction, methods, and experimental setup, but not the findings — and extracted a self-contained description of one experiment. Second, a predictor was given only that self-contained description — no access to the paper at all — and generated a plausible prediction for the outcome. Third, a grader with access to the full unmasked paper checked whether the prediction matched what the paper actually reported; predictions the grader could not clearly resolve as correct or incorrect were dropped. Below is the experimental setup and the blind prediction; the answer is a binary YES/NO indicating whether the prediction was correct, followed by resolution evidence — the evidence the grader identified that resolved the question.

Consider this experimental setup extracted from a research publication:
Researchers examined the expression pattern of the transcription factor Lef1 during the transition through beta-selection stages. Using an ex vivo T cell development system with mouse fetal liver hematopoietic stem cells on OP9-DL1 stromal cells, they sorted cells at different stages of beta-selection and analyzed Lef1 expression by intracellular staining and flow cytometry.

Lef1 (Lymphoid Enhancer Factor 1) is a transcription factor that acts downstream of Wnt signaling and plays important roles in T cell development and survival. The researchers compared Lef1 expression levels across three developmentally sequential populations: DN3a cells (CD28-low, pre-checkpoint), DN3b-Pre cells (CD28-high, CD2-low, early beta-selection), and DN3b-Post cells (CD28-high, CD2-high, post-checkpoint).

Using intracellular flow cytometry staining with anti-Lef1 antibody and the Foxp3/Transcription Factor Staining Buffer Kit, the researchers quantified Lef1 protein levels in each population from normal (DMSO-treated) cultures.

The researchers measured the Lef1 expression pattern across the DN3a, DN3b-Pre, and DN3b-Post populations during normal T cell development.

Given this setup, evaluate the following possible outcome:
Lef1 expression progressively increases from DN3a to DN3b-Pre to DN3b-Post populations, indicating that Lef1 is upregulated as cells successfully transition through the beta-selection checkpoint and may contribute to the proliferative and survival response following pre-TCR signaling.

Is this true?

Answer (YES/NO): YES